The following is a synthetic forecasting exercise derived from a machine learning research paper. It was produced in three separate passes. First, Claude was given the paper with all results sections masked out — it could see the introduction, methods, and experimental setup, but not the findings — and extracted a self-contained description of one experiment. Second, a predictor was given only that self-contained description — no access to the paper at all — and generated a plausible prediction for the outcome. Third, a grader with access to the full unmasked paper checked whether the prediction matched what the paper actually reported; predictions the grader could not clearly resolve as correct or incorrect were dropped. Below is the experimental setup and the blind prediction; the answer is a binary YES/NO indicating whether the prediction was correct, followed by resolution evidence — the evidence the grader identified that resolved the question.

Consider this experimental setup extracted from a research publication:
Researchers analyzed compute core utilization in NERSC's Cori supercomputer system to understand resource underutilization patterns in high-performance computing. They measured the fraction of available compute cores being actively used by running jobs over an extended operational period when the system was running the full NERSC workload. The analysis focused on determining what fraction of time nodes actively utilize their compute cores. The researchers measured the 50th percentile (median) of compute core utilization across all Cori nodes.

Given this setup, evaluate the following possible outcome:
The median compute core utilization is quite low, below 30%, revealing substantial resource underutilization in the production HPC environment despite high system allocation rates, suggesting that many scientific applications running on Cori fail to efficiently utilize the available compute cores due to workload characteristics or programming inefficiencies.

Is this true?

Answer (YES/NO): NO